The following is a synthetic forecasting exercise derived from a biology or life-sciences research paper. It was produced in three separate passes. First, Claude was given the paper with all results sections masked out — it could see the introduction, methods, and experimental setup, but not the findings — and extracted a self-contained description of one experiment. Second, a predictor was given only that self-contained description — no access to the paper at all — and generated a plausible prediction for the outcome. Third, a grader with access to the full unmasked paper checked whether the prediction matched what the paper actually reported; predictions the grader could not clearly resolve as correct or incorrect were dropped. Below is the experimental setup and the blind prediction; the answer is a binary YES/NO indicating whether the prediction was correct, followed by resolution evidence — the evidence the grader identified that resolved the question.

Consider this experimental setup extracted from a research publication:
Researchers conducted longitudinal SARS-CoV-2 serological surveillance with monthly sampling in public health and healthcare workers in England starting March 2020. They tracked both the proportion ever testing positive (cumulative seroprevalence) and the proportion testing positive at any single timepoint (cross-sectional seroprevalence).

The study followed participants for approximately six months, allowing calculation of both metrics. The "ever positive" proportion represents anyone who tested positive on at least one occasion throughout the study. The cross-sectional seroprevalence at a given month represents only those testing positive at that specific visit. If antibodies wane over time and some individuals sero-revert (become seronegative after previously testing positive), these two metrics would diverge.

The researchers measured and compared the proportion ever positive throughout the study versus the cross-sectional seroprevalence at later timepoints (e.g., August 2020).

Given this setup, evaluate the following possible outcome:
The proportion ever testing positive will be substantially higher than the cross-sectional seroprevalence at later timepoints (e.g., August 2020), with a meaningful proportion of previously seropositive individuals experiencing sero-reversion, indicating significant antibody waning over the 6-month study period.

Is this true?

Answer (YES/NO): YES